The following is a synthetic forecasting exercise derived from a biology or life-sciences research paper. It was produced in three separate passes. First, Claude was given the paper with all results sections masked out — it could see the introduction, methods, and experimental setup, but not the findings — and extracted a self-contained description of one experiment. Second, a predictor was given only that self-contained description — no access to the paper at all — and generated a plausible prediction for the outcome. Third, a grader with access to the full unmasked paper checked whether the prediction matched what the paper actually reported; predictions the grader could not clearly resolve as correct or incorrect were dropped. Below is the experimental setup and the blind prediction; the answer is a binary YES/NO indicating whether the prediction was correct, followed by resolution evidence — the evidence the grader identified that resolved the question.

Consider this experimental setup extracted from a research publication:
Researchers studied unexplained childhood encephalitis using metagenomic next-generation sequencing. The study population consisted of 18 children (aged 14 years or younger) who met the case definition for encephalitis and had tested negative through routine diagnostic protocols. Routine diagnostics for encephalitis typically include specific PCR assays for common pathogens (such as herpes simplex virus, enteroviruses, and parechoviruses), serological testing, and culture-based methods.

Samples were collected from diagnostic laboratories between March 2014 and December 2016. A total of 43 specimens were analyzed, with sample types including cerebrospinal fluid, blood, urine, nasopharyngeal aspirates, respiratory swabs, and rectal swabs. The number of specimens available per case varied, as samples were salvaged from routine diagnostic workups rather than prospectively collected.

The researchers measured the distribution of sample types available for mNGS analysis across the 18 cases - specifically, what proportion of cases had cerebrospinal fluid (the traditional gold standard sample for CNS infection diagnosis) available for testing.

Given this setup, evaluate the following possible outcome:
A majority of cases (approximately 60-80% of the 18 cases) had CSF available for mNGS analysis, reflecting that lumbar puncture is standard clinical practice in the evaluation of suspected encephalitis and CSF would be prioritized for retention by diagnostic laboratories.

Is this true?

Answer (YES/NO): NO